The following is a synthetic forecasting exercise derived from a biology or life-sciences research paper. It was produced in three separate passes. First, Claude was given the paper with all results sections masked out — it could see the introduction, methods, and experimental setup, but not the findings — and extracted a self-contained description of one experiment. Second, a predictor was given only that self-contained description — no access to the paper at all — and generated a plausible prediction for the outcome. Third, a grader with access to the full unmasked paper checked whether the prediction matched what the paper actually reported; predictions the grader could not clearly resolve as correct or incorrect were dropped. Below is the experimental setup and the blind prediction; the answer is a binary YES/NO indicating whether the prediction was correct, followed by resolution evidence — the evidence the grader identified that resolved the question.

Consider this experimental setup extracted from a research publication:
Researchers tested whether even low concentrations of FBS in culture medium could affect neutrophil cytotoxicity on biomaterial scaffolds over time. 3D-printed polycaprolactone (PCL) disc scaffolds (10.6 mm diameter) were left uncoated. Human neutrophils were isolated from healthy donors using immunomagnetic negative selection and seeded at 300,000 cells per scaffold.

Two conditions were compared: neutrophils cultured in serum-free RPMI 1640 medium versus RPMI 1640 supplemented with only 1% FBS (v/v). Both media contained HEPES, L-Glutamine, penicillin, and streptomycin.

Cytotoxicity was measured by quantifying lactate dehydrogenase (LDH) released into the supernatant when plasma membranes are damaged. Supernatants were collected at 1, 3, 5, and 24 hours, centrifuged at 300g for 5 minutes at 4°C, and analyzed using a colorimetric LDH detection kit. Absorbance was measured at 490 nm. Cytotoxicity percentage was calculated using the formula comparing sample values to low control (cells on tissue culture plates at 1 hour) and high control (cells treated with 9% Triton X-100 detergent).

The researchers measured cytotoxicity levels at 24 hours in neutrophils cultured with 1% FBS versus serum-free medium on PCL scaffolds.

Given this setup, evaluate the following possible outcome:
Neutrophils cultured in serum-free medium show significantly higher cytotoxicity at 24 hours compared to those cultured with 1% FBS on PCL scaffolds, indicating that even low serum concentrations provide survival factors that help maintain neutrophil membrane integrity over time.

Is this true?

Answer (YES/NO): YES